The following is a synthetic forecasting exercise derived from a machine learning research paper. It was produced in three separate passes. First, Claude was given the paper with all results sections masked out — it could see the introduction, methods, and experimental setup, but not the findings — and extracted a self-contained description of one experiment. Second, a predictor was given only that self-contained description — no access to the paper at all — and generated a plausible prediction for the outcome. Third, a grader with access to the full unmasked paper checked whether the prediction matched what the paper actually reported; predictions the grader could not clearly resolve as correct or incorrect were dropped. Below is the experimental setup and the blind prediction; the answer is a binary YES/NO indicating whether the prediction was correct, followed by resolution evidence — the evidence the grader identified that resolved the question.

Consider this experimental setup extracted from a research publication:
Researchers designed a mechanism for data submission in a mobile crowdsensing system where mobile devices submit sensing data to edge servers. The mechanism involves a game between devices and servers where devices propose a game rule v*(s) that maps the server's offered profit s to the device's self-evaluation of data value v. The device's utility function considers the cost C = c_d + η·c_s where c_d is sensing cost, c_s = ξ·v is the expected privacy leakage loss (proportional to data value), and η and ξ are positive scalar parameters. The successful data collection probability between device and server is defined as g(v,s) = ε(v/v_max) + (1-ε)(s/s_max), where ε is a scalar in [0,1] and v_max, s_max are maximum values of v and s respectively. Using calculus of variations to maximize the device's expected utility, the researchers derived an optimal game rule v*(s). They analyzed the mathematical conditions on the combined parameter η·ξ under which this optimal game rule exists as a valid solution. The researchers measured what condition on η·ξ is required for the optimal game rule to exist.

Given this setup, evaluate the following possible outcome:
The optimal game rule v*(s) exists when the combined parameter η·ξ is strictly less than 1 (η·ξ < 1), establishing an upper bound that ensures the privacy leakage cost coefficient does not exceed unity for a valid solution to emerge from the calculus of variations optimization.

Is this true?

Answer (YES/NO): NO